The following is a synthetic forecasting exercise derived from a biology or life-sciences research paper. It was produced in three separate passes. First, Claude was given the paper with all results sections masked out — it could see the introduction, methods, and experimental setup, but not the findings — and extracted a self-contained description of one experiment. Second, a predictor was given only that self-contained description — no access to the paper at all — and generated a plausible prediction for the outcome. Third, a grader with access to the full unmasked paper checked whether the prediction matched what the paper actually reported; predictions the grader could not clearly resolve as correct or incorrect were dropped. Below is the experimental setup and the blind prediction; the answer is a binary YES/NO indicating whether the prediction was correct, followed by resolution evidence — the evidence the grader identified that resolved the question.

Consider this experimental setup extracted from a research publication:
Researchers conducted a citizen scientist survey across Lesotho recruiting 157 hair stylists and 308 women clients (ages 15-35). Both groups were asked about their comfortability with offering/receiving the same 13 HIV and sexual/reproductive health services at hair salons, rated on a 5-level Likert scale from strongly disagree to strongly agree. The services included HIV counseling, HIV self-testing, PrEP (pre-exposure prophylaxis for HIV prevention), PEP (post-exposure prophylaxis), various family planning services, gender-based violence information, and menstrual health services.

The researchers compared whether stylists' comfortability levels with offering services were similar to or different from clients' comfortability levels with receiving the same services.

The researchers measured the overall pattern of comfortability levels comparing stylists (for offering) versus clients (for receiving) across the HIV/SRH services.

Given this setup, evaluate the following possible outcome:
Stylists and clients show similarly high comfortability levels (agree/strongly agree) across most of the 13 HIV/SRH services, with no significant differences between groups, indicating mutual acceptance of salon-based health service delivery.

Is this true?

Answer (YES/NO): NO